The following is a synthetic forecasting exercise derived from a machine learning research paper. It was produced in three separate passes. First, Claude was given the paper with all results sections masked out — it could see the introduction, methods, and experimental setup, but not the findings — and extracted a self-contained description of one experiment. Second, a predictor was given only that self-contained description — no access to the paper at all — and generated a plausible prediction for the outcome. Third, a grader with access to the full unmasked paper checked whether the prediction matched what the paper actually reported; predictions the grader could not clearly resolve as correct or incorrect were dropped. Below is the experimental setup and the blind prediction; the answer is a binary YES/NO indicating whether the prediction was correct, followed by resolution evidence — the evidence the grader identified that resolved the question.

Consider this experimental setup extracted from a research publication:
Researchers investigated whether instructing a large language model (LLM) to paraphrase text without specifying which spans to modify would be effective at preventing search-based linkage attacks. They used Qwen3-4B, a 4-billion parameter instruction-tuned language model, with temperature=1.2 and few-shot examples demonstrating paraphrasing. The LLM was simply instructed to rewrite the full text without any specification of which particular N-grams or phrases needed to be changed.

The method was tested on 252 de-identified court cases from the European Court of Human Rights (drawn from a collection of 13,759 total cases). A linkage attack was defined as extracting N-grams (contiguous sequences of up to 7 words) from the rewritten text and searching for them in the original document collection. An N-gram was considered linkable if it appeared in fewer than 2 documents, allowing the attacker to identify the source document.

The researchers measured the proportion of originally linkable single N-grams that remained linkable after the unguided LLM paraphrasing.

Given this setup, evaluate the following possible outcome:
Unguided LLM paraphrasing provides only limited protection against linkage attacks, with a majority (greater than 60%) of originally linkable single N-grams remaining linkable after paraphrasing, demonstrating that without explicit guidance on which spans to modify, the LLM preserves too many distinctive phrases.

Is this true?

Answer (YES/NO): NO